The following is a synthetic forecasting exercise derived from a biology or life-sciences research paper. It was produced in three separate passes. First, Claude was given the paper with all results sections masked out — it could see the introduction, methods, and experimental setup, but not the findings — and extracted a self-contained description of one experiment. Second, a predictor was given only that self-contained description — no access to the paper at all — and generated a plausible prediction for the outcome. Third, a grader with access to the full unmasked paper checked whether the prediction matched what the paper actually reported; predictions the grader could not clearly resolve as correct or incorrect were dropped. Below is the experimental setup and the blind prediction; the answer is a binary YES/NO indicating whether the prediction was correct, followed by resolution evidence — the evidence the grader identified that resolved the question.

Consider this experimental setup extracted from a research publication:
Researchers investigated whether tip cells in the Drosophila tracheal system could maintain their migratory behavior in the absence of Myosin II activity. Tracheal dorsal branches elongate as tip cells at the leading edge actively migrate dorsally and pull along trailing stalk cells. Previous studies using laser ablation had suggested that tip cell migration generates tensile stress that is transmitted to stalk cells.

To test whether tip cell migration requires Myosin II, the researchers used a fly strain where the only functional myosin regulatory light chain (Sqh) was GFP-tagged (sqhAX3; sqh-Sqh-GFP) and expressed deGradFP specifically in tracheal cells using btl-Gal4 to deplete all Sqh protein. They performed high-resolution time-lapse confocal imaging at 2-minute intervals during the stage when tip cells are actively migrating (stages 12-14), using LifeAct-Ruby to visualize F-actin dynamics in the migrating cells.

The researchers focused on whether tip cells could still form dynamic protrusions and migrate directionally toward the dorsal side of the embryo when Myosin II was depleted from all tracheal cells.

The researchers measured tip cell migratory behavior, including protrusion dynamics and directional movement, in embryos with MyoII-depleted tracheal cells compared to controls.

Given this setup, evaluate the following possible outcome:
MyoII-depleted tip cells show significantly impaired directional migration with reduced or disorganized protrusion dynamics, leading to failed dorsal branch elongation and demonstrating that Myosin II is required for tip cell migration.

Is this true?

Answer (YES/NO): NO